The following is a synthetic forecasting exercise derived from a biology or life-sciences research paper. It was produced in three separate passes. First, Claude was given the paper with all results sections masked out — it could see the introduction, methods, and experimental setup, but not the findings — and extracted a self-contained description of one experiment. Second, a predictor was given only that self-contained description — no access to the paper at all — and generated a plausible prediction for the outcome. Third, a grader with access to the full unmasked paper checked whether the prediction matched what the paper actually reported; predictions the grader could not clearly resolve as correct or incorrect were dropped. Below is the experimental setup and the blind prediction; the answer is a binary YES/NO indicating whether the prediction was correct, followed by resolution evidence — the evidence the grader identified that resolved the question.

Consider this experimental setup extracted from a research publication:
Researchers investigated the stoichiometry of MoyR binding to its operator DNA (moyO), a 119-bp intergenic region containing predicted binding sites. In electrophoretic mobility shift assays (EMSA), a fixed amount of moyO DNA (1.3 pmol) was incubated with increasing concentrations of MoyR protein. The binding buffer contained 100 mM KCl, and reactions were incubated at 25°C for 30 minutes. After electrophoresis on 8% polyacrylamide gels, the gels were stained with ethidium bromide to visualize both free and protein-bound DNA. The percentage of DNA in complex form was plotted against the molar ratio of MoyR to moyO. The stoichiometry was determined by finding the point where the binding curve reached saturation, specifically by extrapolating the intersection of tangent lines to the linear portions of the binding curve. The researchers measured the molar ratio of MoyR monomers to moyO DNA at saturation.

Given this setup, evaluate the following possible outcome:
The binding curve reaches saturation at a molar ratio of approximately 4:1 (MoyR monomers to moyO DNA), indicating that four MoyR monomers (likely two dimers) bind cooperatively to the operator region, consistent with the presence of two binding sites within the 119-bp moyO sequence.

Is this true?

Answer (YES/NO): NO